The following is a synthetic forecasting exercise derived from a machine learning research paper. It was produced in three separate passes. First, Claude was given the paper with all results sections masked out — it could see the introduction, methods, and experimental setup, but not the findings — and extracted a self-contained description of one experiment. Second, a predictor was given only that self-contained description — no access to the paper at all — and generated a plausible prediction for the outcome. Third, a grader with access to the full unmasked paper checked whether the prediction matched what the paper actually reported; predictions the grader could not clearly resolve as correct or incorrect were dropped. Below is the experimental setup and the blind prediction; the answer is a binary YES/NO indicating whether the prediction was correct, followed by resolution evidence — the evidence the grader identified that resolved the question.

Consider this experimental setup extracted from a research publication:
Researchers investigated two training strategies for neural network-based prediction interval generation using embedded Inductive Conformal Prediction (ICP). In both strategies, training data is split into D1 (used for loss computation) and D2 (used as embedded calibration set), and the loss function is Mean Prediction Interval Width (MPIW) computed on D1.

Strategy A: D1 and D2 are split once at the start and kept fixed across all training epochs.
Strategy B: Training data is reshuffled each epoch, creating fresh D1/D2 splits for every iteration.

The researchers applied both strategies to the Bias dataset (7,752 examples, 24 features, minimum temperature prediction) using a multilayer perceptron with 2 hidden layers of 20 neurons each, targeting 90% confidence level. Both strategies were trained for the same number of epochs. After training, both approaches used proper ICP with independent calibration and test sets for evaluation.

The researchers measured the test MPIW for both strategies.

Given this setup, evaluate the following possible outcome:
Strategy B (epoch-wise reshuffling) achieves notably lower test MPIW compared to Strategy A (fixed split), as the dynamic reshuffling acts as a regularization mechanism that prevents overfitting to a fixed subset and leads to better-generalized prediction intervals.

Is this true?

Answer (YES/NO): YES